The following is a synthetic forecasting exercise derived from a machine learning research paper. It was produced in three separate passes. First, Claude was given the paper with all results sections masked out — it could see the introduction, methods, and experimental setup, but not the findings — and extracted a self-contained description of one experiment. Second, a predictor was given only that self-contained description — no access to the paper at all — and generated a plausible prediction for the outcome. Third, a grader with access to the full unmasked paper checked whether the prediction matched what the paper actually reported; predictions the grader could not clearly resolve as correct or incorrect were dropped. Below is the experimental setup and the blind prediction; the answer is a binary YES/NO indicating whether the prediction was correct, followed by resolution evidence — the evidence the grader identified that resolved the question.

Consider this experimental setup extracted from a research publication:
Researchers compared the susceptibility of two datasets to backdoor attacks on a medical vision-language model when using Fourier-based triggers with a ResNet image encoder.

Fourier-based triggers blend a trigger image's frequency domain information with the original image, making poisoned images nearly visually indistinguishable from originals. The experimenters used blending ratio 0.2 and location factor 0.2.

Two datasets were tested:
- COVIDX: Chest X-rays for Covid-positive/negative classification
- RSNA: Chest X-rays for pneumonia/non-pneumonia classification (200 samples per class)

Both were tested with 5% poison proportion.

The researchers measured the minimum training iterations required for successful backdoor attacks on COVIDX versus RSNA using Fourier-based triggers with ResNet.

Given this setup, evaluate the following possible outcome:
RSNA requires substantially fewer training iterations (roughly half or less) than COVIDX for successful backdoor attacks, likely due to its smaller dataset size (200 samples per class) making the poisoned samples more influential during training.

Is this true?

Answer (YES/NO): NO